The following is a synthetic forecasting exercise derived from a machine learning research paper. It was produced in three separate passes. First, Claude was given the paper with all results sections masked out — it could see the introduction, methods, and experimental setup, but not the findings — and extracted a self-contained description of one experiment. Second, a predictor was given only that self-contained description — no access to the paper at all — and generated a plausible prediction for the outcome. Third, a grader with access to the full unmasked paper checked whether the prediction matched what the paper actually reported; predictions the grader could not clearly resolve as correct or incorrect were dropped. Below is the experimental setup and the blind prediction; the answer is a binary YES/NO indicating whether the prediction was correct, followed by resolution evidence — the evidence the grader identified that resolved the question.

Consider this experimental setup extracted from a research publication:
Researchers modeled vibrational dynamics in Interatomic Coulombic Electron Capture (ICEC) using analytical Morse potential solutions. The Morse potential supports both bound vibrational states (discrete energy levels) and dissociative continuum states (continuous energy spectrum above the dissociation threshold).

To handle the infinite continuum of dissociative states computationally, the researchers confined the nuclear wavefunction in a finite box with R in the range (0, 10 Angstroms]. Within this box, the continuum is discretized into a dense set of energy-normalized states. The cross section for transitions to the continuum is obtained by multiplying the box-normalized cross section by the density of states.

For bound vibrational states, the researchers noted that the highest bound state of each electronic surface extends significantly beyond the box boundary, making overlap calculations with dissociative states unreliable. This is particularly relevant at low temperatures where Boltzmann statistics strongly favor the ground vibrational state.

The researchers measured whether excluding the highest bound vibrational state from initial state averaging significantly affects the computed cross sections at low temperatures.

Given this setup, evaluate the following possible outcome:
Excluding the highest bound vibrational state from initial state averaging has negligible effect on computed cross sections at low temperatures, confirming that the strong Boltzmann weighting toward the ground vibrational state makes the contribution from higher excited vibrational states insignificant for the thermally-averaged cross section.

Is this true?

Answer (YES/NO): YES